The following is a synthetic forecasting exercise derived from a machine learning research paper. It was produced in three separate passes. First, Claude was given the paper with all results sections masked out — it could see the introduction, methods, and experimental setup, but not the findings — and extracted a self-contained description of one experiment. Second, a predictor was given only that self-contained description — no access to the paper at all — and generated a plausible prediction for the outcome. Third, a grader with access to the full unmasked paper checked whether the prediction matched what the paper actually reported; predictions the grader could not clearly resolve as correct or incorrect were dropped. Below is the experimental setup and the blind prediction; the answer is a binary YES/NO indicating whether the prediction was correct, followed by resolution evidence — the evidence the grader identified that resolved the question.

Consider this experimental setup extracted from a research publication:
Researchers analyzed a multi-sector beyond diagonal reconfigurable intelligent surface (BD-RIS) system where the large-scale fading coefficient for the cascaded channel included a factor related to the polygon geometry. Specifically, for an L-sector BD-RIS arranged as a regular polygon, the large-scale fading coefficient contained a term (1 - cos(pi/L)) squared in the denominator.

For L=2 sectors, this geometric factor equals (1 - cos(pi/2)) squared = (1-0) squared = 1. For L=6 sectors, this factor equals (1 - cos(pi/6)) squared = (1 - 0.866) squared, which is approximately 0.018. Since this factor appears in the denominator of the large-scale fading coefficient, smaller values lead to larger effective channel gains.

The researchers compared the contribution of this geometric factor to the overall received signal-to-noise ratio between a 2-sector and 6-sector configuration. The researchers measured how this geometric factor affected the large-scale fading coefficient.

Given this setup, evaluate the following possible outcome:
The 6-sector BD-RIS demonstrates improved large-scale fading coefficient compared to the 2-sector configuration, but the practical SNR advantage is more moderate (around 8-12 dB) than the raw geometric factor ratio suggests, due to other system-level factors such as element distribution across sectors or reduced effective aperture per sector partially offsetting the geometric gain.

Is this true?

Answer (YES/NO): YES